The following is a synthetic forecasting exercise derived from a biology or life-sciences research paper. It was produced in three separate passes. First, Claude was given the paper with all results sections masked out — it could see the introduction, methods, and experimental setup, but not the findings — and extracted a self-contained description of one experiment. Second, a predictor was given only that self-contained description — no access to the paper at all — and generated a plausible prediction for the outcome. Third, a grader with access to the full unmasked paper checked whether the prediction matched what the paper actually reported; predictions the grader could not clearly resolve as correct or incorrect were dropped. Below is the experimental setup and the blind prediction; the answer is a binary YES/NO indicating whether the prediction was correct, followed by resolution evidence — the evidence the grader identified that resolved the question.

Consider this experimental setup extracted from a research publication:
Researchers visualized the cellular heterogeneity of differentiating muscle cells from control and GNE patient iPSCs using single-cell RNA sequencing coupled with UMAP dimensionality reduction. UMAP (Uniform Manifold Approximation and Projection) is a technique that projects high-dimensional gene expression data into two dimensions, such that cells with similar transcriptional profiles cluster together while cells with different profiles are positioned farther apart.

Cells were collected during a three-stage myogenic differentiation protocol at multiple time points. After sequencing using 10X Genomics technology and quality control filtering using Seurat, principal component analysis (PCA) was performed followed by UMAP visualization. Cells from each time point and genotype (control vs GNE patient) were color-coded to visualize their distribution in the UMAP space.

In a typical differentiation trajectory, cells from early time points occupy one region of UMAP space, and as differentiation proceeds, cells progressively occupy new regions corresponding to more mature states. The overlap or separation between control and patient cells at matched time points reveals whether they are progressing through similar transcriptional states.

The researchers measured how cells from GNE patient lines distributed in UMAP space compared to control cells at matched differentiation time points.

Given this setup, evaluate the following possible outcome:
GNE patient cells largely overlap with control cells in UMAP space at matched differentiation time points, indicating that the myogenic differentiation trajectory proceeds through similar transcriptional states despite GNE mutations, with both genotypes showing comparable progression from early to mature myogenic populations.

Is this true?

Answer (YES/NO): NO